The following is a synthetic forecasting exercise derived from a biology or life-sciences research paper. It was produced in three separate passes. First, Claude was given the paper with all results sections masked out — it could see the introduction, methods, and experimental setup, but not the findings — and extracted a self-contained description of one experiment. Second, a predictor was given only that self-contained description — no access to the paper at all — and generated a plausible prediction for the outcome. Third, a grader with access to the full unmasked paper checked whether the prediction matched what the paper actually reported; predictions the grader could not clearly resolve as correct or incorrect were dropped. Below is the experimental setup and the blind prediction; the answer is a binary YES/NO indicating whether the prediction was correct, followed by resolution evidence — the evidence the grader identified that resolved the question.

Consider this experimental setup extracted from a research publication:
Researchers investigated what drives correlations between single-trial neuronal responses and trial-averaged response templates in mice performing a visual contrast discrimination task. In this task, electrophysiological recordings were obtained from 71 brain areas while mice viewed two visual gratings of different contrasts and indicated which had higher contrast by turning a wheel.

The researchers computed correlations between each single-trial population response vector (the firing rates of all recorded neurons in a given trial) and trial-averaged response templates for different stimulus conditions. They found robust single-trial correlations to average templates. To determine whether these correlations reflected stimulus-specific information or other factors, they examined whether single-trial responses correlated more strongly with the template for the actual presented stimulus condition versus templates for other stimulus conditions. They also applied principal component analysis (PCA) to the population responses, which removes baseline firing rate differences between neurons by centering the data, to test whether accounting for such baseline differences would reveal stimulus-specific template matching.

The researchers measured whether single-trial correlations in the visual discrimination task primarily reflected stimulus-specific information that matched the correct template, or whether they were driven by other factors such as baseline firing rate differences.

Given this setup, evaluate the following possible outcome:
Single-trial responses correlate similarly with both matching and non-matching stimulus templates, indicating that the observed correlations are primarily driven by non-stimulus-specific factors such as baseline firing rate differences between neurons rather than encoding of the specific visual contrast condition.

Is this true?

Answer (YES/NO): YES